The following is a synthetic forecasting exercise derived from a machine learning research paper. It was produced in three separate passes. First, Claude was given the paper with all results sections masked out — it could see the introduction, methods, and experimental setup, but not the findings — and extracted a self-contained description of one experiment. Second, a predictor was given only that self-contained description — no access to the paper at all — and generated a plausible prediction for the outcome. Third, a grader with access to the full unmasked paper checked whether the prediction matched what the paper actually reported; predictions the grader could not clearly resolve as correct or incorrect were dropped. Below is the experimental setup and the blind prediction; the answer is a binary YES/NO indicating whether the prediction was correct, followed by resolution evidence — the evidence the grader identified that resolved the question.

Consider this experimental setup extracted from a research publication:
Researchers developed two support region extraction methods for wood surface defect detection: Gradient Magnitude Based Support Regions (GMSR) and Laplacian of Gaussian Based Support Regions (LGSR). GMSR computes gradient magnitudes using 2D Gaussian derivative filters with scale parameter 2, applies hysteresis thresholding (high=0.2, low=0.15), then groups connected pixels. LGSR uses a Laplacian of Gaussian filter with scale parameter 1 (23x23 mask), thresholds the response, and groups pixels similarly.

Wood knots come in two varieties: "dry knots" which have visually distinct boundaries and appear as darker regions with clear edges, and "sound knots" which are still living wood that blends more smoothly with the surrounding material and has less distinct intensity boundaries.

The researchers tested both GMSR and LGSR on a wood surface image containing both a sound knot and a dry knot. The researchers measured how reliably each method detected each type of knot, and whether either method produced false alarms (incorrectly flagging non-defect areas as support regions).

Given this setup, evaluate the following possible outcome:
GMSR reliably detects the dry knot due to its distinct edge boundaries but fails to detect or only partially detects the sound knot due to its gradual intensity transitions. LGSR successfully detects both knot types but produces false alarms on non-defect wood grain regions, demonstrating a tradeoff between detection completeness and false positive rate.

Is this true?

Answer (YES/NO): NO